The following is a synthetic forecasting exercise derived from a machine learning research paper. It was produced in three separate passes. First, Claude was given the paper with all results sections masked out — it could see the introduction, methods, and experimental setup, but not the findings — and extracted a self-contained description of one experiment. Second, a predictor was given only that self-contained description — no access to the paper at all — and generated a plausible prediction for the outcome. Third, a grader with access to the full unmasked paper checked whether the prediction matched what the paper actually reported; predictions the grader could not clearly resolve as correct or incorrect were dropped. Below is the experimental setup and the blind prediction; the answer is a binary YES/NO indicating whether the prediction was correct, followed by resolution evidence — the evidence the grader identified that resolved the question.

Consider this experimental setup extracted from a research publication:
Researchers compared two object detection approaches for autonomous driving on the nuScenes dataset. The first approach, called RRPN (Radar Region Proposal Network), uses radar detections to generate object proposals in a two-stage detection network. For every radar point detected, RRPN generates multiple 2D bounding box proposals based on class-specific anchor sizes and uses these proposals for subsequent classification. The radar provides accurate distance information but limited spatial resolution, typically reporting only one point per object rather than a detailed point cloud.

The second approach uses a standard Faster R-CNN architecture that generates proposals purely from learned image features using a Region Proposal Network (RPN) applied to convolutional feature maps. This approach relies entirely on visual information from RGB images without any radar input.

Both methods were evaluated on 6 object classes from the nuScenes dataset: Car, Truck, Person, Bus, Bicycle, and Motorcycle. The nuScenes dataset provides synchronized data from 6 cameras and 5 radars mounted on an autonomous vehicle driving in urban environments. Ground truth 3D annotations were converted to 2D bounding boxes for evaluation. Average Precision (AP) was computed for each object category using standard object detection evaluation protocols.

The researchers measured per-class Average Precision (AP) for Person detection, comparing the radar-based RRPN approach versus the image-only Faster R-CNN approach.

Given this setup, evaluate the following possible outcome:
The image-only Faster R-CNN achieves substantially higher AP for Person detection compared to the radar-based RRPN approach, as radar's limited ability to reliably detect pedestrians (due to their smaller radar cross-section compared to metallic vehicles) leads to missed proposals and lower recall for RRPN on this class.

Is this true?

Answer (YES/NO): YES